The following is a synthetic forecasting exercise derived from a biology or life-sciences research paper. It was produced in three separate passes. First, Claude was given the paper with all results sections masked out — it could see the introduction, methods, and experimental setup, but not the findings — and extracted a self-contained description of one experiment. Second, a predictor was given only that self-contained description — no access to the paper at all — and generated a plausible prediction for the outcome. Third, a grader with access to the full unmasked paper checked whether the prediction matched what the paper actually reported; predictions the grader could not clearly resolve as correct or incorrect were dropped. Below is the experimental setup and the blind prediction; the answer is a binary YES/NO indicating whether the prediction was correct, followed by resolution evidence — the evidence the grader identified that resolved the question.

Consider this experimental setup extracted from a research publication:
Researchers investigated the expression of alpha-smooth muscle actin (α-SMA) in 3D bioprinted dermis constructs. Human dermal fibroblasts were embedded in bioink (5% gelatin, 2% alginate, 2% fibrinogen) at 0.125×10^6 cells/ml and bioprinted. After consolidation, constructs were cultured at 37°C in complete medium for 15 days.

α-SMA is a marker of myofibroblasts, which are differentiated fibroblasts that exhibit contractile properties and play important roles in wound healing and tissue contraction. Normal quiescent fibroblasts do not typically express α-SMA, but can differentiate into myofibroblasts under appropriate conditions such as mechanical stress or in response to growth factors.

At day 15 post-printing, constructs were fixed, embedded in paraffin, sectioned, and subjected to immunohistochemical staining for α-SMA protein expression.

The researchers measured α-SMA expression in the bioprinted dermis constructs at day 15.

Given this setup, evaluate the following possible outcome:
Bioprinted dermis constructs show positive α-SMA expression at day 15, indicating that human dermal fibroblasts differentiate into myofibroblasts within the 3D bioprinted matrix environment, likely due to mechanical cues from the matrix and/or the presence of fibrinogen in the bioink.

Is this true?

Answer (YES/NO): YES